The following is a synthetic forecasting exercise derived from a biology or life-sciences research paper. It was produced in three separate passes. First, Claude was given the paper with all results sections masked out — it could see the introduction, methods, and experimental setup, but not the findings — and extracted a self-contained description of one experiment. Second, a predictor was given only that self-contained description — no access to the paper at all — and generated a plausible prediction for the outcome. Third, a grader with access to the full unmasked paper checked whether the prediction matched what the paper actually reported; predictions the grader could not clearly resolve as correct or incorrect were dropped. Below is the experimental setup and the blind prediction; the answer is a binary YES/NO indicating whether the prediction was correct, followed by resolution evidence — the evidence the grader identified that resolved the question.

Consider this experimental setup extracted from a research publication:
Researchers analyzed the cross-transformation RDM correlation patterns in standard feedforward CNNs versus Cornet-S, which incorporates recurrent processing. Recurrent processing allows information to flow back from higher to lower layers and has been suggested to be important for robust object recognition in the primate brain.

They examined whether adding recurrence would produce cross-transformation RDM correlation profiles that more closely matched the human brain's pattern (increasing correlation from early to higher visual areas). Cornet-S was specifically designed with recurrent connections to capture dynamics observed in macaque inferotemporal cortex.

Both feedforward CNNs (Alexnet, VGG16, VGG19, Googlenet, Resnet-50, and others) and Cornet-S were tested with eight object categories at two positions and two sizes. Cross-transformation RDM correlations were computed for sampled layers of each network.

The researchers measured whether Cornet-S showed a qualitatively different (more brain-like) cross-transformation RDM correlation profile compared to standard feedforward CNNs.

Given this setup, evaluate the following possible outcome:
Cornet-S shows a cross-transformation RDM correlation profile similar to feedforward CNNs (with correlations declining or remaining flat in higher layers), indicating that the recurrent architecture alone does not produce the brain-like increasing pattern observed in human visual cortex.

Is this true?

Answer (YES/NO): YES